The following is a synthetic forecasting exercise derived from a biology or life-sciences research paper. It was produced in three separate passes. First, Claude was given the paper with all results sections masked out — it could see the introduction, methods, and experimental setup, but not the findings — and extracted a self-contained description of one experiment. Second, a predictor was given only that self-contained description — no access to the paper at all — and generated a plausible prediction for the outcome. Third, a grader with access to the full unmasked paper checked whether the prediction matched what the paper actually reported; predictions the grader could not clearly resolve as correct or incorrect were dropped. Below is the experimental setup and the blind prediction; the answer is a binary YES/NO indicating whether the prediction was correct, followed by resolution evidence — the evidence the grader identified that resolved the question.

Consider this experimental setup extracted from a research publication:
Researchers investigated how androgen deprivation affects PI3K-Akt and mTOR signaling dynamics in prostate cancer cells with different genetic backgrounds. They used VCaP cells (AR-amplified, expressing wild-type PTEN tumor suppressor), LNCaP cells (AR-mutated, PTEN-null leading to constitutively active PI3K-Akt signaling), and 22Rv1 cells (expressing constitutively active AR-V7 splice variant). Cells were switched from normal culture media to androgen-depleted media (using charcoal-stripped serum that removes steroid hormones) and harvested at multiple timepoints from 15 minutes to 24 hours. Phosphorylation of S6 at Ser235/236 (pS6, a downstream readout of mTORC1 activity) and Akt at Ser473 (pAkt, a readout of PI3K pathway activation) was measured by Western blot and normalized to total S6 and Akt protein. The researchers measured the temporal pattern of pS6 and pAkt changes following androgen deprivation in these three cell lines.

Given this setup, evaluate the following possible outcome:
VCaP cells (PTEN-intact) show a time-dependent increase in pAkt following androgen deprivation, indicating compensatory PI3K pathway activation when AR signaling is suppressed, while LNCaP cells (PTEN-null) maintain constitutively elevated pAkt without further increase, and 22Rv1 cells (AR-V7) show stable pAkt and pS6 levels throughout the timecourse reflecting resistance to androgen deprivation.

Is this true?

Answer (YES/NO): NO